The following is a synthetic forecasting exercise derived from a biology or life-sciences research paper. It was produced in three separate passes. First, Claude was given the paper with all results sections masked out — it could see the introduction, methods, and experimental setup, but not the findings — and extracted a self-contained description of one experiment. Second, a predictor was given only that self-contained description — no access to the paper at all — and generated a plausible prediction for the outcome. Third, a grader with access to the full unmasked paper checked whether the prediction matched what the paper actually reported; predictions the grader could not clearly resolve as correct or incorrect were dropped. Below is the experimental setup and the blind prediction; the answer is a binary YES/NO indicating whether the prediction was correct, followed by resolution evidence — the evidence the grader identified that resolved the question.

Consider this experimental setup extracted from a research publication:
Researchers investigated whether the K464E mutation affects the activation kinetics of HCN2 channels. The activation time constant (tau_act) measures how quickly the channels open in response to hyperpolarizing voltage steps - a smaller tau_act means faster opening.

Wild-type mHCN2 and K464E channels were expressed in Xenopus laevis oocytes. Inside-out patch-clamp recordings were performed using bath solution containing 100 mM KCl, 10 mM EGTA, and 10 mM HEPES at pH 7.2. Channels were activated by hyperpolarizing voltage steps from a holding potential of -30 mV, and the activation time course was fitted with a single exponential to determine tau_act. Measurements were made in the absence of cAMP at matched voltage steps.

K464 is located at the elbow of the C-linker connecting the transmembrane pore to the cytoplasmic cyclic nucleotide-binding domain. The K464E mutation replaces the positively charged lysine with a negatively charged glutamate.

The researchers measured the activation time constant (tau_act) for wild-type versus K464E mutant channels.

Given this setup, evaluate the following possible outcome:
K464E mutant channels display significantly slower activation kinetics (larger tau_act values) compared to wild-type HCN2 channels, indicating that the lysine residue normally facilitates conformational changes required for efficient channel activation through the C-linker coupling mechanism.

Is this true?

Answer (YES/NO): NO